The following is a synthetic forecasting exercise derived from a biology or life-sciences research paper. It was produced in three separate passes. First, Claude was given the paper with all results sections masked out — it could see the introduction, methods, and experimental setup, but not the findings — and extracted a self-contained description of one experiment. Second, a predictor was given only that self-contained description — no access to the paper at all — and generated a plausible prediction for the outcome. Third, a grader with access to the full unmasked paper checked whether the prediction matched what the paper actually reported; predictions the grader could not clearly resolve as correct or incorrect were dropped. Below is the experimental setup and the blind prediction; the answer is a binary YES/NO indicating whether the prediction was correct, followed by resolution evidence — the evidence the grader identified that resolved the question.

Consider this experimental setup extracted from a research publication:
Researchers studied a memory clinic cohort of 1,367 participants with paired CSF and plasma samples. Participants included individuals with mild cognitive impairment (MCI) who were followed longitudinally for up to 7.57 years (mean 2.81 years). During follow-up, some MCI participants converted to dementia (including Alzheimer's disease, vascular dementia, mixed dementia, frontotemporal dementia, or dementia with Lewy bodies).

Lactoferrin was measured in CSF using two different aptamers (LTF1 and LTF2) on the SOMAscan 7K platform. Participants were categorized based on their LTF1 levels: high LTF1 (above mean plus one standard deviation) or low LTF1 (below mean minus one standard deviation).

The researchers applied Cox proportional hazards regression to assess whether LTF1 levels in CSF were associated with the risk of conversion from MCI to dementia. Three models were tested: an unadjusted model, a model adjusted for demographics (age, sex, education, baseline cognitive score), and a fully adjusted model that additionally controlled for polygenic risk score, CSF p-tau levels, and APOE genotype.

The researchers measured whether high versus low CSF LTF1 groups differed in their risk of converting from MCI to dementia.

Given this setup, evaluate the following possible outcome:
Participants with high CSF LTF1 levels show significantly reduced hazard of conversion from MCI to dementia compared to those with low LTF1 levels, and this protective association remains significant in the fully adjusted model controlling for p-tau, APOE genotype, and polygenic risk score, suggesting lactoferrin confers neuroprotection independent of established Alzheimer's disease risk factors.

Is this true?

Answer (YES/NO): NO